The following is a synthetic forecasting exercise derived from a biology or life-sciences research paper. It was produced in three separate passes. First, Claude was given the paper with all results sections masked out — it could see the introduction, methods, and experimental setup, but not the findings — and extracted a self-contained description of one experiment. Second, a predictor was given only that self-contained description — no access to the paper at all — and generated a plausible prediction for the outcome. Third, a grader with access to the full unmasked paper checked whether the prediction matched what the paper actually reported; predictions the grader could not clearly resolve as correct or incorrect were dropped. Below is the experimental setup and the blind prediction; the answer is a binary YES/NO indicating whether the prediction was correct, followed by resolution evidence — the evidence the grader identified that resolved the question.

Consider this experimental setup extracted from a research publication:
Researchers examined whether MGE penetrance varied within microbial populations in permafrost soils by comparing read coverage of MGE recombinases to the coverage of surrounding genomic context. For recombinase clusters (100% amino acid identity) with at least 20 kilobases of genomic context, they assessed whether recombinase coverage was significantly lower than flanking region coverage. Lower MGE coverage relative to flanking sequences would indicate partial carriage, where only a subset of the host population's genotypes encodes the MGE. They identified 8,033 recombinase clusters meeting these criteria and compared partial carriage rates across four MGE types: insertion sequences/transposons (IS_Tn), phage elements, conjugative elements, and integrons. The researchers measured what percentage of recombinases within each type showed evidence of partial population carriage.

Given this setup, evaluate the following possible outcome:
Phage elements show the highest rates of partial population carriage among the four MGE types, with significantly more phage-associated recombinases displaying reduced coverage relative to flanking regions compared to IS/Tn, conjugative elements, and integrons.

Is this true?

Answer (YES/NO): NO